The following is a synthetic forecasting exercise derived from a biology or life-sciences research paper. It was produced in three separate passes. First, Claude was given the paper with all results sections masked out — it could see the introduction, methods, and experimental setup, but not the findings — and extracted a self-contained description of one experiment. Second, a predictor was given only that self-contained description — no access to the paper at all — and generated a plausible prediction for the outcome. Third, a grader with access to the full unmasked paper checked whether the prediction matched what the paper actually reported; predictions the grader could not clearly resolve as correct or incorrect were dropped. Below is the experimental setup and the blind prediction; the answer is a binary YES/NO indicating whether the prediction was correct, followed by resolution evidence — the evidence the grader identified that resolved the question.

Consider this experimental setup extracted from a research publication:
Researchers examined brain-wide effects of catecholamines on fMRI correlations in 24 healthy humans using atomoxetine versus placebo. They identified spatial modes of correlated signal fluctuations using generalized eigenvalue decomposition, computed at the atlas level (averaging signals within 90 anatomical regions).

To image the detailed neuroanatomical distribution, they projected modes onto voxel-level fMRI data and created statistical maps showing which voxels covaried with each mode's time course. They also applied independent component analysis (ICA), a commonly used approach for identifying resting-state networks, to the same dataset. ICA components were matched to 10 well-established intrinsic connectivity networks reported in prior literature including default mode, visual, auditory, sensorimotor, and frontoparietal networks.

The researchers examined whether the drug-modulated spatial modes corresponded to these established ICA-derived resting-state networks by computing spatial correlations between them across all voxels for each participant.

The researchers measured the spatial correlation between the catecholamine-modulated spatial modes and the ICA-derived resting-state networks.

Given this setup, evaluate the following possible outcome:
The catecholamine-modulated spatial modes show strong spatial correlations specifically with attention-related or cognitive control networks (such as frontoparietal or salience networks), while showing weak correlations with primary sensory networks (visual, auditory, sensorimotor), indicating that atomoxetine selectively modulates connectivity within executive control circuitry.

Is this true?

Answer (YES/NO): NO